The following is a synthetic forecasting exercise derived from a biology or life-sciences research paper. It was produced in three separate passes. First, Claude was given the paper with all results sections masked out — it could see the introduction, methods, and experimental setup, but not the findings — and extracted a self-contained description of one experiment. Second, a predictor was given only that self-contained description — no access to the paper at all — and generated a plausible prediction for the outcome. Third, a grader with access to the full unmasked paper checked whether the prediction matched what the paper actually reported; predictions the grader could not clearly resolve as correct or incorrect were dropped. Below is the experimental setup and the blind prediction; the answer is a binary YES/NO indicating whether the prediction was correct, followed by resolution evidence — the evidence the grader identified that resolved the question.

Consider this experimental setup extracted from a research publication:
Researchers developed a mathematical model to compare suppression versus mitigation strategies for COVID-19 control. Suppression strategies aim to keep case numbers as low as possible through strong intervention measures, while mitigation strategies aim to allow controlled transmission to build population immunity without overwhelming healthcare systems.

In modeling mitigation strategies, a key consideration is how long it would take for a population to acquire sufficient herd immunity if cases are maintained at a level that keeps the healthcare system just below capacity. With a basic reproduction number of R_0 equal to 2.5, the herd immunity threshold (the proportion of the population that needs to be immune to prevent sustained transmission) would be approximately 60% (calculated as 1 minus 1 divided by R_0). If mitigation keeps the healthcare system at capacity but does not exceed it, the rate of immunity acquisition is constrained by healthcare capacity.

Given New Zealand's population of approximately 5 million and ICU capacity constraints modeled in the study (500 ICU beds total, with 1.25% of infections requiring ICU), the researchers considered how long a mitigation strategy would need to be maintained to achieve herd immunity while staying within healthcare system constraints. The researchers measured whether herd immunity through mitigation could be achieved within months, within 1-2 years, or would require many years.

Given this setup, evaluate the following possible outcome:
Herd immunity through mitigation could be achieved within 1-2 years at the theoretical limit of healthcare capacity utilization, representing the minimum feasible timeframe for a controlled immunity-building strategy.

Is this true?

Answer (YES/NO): NO